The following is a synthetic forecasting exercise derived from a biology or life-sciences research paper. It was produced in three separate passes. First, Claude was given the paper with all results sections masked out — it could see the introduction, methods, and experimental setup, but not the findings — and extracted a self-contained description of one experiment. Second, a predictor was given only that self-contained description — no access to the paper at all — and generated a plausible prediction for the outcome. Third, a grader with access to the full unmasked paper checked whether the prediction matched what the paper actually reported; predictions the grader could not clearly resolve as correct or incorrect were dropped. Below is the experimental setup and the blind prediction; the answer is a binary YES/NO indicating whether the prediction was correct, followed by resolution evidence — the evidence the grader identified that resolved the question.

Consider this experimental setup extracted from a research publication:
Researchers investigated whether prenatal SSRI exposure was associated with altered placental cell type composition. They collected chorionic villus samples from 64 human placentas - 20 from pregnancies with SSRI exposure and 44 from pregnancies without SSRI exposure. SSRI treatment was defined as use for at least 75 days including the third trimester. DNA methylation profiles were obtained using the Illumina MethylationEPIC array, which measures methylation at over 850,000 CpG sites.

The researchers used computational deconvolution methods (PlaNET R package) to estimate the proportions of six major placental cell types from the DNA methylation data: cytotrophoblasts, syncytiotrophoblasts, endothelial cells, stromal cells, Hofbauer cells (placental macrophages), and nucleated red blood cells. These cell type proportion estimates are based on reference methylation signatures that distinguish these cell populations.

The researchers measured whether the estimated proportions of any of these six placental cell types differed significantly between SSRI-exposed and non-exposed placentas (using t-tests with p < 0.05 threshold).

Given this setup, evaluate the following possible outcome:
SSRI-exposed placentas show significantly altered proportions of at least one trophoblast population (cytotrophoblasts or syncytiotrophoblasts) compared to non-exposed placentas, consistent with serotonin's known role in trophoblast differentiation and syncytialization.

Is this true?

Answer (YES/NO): NO